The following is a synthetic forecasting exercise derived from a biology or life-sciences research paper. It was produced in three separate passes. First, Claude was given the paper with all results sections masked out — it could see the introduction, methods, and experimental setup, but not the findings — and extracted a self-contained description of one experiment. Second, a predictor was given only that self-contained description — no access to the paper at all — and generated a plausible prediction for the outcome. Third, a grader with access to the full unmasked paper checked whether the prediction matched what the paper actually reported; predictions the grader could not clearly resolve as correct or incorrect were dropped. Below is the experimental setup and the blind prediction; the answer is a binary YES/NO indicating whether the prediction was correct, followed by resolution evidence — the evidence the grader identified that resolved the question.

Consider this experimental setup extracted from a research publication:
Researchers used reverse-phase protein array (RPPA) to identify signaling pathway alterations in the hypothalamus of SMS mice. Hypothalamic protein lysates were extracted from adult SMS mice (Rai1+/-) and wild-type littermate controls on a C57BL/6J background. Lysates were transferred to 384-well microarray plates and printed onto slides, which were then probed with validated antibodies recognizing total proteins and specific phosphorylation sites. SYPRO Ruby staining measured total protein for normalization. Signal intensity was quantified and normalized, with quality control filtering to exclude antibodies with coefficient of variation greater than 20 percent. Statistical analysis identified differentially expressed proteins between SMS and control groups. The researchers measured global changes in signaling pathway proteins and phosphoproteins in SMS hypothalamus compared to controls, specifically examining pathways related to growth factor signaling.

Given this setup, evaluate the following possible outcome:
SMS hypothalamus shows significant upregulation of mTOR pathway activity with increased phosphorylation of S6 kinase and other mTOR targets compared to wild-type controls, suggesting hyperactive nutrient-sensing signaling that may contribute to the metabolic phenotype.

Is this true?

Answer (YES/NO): NO